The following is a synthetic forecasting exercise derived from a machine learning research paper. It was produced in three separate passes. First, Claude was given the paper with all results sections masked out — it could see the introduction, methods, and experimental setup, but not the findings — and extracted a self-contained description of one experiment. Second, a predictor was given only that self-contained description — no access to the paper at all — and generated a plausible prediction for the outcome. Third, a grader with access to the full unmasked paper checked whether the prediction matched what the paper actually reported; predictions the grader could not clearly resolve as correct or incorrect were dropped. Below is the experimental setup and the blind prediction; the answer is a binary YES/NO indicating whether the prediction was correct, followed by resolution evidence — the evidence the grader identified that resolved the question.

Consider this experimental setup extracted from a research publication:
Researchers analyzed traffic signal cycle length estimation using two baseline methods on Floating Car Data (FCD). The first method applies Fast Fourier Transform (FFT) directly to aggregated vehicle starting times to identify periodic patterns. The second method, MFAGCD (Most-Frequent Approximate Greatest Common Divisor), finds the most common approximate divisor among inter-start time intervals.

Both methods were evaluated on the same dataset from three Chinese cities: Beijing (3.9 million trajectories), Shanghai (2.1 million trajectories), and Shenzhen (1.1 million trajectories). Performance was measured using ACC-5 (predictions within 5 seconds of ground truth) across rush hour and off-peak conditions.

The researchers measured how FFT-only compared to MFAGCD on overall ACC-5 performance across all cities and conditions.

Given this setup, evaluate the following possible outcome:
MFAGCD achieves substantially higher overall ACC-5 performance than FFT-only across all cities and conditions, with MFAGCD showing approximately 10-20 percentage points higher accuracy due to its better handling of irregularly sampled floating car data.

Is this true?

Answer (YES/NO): NO